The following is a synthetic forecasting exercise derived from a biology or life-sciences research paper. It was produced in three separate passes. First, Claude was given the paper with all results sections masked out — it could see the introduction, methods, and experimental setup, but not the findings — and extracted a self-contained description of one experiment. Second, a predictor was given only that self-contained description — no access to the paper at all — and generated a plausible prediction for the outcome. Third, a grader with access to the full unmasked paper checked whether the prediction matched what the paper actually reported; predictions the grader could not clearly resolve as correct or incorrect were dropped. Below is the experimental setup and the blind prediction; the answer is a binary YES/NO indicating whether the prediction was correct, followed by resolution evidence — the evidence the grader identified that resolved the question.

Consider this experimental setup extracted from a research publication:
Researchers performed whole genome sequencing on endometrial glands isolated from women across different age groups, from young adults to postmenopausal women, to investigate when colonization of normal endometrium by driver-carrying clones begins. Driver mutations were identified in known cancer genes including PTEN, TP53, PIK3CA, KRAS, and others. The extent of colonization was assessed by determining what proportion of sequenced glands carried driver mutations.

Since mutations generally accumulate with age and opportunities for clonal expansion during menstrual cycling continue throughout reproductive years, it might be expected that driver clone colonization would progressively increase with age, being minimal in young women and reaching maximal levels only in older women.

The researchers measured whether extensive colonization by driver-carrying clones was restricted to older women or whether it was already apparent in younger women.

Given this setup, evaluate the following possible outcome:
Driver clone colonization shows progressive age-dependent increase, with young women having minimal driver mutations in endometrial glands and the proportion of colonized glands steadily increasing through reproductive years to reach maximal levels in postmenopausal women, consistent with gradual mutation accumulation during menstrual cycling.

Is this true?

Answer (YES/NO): NO